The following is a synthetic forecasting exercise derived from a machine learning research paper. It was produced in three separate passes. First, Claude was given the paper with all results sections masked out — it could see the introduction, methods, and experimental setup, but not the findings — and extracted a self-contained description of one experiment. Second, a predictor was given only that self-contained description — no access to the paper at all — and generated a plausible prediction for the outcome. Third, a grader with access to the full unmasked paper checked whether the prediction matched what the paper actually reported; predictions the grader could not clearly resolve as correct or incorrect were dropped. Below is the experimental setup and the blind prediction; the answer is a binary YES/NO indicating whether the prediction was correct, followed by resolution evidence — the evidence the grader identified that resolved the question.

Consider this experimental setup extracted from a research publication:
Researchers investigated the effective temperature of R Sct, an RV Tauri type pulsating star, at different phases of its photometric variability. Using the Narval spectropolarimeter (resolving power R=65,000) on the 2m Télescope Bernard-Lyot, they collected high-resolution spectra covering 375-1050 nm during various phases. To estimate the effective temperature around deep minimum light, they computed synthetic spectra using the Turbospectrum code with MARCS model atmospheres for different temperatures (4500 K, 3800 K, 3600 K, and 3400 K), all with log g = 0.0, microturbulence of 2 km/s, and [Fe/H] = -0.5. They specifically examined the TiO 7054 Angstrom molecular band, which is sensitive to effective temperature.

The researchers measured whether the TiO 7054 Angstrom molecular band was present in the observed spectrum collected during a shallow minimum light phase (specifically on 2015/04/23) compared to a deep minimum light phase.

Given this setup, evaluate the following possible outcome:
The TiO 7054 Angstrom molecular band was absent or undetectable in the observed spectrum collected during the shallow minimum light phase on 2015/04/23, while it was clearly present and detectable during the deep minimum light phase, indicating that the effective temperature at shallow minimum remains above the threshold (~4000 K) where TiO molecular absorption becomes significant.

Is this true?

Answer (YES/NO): YES